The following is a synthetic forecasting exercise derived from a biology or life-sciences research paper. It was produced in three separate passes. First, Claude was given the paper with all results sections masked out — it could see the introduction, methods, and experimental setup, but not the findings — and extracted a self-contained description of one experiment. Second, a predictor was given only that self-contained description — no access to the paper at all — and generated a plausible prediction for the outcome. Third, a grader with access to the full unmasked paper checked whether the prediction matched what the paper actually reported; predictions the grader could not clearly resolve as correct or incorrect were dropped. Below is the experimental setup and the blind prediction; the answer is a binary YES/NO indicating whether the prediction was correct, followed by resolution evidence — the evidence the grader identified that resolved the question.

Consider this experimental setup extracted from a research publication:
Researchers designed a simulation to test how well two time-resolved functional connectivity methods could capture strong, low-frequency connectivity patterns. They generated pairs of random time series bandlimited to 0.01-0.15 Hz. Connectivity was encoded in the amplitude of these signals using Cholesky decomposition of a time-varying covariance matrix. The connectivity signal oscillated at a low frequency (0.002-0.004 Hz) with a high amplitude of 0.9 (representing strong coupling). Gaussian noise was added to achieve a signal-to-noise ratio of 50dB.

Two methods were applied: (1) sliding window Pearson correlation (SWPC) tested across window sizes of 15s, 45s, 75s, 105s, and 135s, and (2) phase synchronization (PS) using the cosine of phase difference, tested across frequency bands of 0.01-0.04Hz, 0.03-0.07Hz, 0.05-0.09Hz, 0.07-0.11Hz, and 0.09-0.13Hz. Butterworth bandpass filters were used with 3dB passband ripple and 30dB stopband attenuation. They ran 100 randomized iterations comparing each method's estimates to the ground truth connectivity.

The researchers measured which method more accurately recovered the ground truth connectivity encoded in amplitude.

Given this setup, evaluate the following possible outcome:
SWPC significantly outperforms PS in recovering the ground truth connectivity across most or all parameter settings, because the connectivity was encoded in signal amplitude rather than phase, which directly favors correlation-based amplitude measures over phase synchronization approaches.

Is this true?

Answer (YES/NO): YES